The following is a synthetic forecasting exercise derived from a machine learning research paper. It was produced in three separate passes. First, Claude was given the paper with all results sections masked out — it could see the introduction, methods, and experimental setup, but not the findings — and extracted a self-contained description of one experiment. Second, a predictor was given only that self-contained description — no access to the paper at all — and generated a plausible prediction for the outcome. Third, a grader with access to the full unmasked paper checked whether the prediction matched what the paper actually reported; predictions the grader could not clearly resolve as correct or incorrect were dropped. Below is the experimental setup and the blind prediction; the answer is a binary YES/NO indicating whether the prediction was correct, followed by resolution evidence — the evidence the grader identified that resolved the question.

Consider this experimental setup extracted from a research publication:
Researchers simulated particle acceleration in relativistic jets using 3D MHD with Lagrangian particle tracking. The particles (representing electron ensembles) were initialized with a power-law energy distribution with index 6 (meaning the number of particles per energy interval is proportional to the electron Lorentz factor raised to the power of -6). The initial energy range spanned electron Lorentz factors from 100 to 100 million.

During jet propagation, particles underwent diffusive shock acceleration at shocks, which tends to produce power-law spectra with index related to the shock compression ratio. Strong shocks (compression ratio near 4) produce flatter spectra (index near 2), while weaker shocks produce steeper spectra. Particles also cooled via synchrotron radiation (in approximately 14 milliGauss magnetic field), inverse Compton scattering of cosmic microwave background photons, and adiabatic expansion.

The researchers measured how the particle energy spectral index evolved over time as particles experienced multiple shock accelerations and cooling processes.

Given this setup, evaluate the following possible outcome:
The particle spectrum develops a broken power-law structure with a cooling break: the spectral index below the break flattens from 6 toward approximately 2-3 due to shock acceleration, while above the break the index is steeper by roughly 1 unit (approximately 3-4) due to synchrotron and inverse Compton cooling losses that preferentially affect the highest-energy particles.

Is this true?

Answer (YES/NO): NO